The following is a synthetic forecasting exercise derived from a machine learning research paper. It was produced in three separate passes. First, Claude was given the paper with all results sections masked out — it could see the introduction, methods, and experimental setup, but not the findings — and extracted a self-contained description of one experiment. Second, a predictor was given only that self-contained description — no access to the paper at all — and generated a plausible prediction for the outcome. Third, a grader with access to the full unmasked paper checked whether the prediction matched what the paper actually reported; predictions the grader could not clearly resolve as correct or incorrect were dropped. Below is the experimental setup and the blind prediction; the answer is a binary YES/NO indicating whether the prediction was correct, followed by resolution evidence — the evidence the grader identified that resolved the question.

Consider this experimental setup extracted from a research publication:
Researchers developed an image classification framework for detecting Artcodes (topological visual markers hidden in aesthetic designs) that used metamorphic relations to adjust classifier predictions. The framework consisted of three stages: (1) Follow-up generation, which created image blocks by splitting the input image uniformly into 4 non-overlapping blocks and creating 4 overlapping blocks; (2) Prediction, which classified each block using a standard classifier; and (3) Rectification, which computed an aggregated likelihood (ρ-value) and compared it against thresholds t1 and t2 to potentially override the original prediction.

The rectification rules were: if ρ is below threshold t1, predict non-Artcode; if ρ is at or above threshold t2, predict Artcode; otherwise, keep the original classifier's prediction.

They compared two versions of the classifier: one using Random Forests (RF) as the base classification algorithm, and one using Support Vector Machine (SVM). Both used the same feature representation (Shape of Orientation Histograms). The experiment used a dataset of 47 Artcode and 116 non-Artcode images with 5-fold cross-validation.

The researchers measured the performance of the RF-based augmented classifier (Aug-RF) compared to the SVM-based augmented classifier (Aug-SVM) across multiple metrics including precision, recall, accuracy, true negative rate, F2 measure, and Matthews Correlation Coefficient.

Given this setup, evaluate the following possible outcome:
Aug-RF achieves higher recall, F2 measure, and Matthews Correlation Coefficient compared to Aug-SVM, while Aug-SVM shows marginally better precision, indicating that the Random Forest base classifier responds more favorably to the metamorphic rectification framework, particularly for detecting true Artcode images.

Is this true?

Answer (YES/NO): NO